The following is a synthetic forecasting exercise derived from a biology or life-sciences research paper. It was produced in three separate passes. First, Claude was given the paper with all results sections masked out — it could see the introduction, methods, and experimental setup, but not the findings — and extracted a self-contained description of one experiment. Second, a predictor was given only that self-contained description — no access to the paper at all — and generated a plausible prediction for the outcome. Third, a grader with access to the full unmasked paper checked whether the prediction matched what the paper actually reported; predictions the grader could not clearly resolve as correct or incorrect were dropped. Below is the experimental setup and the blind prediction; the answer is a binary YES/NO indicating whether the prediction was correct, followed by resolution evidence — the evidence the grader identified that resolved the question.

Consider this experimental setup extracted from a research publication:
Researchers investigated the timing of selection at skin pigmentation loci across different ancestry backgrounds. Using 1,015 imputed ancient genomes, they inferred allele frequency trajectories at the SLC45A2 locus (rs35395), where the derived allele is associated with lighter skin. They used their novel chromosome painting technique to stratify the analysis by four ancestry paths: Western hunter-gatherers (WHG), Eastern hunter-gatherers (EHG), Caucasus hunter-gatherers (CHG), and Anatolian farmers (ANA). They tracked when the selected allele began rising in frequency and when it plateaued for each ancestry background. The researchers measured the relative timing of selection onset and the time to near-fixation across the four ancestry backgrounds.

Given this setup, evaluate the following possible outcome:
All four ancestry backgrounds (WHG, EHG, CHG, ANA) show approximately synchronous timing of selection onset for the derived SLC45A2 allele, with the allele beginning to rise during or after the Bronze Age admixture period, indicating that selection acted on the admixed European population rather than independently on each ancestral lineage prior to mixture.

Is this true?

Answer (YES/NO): NO